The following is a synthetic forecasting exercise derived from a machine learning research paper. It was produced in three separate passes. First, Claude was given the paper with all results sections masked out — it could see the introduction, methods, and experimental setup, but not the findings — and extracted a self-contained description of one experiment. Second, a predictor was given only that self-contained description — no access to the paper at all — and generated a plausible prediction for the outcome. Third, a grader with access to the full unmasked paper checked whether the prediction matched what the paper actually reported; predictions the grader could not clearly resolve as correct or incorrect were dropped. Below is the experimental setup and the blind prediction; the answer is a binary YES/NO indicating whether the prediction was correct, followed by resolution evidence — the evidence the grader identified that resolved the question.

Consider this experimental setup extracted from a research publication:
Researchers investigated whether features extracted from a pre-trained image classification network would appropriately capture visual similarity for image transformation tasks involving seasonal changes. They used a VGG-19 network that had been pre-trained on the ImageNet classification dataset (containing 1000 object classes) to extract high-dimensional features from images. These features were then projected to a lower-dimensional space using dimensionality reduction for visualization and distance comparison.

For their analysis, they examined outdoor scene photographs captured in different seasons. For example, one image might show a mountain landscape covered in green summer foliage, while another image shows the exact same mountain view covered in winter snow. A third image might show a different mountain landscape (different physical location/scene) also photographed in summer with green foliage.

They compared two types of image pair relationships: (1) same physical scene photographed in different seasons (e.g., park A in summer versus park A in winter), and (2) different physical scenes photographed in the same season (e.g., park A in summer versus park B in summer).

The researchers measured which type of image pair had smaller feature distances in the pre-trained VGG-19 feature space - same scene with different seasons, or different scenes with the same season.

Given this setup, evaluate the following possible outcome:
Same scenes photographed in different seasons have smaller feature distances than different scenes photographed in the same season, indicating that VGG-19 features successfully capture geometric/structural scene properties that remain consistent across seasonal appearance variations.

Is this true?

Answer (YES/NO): YES